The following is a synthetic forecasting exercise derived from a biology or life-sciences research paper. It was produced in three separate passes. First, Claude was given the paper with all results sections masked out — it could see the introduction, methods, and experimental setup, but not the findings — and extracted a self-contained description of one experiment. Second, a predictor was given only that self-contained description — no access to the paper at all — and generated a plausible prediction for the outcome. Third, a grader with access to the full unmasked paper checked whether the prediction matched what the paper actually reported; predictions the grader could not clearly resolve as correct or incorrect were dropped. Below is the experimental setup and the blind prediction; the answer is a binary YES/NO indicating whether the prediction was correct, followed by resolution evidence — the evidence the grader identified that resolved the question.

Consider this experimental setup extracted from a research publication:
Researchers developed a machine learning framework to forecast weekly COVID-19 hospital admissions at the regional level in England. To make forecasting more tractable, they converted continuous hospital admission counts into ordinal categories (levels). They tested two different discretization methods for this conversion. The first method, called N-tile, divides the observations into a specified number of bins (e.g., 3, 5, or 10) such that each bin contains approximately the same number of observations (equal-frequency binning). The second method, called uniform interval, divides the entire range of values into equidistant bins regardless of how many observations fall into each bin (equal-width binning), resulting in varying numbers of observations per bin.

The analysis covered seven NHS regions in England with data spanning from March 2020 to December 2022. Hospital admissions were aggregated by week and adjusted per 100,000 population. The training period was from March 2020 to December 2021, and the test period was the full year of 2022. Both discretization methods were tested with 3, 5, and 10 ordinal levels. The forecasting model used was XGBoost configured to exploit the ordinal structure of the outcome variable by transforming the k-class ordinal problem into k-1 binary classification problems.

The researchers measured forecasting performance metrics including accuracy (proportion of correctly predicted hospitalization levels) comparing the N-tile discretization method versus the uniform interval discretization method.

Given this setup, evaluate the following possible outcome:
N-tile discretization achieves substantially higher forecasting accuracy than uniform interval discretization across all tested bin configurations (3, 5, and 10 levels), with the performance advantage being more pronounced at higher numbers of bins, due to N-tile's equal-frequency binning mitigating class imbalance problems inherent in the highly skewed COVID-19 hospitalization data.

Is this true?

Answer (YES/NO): NO